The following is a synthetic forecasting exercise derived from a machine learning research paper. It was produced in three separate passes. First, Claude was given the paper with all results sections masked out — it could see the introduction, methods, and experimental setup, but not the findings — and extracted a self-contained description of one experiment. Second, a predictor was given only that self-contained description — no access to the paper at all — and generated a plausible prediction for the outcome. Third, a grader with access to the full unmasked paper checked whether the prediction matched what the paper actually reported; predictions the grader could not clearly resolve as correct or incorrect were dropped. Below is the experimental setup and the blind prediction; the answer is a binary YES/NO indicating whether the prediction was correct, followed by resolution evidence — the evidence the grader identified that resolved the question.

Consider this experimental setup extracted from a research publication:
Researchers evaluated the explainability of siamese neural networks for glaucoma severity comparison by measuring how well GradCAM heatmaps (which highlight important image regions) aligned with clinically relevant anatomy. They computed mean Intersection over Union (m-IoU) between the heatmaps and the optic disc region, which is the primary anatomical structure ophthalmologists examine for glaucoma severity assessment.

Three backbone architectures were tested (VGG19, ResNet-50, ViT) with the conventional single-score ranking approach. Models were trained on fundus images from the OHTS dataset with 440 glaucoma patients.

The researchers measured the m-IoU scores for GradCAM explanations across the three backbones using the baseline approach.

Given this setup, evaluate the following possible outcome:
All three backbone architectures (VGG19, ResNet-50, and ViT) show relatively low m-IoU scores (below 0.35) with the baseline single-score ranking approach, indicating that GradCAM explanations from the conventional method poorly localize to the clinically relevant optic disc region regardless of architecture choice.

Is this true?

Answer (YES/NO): YES